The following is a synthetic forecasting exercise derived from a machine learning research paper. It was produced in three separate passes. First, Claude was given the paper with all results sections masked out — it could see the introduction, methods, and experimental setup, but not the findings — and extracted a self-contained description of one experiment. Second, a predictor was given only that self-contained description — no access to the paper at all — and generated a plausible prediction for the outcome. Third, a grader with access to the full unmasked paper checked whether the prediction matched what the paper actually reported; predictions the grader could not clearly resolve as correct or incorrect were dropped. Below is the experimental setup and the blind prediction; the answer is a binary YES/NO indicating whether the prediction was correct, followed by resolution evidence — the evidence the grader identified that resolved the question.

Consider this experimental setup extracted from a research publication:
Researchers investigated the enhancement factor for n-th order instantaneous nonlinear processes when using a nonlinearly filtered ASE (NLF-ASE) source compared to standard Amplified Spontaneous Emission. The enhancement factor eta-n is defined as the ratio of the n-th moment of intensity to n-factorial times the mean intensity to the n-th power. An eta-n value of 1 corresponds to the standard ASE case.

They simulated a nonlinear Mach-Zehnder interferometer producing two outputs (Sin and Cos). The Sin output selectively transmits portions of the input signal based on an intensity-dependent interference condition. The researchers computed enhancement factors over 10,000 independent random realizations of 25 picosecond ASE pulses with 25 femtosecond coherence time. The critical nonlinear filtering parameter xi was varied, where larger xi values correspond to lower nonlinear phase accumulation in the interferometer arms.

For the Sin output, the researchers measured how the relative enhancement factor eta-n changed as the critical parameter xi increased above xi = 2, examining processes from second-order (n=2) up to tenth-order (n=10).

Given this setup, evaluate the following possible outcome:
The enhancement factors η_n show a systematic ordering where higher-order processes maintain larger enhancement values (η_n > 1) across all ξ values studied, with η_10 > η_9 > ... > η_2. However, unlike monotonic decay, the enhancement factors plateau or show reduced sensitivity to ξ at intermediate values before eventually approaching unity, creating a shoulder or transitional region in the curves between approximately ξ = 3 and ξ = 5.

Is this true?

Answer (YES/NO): NO